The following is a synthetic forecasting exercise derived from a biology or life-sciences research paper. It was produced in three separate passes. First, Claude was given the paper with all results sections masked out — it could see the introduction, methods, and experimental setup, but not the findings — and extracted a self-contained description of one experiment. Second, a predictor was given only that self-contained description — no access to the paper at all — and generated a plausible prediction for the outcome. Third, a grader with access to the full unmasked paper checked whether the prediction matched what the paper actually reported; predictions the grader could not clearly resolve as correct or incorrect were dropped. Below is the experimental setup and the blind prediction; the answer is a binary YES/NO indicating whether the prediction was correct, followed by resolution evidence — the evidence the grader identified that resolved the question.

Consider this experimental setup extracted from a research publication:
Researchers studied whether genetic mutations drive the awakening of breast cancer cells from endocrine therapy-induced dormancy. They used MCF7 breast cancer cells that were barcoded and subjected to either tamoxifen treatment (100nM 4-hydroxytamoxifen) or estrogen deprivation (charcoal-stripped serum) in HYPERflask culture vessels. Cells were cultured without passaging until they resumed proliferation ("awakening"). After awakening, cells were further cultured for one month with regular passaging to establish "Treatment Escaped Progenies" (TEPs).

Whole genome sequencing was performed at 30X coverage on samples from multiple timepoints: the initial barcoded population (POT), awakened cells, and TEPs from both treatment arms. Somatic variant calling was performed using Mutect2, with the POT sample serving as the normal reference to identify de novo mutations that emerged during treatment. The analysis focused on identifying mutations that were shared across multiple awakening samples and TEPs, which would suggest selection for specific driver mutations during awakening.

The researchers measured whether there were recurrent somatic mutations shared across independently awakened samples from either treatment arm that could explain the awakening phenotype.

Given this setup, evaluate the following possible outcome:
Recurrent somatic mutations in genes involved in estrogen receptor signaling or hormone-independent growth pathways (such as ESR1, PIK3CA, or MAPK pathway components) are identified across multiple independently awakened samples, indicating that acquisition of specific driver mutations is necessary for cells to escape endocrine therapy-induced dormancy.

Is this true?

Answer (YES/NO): NO